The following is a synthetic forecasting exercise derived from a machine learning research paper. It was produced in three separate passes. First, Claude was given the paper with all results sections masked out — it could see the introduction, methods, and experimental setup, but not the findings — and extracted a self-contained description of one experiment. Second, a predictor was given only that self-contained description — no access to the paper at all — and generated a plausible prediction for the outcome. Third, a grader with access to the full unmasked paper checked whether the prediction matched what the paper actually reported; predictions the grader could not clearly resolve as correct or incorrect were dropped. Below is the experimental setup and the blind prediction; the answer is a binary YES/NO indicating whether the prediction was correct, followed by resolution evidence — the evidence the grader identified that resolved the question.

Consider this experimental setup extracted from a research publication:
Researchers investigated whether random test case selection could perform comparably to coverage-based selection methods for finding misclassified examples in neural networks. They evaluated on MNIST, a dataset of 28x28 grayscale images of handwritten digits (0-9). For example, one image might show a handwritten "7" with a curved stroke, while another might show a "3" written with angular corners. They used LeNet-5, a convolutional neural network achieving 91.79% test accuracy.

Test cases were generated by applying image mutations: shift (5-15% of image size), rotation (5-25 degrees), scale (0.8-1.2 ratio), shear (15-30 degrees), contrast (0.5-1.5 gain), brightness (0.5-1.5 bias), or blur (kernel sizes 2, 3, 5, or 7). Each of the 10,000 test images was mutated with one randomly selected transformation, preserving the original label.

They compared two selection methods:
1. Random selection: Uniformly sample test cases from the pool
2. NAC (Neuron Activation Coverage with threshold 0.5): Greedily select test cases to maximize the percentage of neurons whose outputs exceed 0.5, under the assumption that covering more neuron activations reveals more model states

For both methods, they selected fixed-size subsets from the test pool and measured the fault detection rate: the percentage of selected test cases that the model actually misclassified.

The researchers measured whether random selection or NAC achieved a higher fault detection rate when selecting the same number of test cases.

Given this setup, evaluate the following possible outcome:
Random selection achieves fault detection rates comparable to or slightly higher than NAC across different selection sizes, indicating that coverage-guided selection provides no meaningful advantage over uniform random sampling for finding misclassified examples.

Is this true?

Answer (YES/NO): YES